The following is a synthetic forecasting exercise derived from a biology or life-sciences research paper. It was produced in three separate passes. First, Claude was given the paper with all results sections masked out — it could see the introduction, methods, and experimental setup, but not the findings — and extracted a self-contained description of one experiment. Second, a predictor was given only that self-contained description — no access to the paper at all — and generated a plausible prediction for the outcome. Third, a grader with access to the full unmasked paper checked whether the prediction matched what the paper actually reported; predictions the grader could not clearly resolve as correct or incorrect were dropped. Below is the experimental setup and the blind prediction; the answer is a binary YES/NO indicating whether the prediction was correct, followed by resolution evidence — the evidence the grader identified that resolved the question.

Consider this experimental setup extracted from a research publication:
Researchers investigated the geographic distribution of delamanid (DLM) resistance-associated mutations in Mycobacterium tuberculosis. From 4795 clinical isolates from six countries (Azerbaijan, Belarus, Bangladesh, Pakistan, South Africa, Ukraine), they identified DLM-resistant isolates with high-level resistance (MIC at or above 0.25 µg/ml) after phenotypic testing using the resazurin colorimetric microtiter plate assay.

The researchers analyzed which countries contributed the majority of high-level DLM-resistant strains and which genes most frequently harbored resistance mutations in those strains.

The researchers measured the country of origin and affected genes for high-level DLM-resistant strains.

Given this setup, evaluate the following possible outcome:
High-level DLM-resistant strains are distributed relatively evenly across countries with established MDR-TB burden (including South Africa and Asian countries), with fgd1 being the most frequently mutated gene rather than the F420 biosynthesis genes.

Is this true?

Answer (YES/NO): NO